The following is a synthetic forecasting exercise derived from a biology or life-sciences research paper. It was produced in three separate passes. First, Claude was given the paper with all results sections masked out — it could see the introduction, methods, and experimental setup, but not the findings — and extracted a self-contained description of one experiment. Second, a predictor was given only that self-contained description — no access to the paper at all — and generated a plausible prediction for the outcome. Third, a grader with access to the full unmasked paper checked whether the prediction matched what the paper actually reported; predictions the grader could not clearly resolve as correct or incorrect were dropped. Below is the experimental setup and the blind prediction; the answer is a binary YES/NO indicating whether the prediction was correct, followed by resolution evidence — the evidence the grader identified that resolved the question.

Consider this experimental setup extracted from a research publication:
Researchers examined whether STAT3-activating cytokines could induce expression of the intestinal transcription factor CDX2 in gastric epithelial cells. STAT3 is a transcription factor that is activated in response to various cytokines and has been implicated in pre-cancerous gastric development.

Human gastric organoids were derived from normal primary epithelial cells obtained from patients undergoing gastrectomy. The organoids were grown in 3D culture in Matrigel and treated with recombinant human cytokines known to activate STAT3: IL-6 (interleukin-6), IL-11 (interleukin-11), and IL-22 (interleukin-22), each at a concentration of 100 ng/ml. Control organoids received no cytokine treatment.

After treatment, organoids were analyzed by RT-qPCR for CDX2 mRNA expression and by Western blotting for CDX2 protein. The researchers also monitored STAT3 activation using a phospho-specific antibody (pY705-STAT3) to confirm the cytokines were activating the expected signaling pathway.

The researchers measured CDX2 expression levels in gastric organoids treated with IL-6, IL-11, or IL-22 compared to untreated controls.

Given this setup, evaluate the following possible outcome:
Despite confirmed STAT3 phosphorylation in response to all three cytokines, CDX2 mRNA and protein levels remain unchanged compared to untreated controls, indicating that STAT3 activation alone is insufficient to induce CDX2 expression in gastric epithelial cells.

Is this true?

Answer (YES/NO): NO